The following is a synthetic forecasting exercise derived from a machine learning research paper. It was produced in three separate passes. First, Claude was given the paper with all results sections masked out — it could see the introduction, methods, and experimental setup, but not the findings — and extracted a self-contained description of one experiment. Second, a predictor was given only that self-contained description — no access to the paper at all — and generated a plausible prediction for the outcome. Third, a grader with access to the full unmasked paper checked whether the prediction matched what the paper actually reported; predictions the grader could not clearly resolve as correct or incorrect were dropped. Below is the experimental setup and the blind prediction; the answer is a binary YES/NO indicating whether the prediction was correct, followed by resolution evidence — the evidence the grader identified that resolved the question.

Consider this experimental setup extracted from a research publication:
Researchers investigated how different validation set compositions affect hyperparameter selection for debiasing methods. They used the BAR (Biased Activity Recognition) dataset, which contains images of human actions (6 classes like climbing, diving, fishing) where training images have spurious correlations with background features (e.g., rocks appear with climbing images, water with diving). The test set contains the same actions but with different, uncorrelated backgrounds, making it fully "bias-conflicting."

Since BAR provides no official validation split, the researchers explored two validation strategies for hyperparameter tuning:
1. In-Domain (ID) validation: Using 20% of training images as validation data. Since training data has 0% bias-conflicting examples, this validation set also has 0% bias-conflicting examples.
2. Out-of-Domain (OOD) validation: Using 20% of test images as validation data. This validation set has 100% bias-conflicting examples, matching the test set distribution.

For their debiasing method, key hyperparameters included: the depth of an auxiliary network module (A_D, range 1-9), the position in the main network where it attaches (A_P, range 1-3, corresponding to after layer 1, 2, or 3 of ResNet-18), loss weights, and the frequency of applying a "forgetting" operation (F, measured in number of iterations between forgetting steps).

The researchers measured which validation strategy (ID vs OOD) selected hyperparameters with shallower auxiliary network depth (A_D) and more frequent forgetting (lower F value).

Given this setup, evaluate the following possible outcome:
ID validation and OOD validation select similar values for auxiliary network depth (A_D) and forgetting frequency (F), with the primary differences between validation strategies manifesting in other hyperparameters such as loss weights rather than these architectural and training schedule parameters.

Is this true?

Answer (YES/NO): NO